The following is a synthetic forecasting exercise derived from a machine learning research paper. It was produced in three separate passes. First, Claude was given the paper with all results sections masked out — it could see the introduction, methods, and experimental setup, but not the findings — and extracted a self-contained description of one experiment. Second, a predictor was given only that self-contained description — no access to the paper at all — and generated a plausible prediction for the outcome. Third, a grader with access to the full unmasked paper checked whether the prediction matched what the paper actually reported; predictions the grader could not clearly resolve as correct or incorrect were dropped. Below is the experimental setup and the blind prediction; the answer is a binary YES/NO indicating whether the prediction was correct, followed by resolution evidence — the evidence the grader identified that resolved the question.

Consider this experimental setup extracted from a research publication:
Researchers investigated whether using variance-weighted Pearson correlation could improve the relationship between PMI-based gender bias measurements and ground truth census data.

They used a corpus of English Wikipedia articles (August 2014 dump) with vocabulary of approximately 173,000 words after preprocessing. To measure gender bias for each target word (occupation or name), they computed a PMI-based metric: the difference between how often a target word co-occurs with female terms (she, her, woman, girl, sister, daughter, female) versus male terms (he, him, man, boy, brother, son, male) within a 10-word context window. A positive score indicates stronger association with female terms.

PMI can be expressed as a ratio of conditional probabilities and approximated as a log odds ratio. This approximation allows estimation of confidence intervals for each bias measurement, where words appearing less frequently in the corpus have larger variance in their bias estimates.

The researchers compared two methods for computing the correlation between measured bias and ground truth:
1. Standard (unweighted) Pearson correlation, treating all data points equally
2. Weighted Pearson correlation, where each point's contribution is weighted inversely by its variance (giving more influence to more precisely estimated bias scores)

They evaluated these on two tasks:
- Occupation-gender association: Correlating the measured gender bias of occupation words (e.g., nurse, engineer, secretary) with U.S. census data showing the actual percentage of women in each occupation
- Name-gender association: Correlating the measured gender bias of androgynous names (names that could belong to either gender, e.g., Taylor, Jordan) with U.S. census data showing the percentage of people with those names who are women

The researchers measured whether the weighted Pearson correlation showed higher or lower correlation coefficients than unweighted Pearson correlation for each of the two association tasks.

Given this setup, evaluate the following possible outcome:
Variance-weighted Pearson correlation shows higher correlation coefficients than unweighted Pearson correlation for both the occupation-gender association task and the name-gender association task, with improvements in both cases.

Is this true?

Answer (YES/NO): NO